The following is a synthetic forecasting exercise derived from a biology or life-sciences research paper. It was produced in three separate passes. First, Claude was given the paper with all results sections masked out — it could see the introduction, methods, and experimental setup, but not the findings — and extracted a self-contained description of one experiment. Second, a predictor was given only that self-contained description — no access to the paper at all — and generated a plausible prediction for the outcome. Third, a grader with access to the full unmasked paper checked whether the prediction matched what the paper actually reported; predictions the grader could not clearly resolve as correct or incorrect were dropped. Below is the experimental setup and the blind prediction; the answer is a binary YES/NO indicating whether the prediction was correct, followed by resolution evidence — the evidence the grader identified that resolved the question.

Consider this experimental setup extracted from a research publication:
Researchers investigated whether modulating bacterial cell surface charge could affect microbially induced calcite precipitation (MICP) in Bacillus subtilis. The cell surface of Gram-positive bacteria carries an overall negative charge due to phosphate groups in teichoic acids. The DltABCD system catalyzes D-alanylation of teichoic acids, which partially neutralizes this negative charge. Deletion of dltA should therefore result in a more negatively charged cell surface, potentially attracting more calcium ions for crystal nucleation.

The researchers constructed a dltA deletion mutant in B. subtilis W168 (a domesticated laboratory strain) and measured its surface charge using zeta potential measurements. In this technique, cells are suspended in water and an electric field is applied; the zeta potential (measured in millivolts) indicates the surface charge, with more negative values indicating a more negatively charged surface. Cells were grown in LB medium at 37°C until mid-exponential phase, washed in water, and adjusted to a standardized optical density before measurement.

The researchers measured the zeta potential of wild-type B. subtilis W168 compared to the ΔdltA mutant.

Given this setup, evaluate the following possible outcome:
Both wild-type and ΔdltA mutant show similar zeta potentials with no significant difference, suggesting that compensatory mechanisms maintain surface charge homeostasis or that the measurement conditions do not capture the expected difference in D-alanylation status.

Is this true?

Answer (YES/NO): NO